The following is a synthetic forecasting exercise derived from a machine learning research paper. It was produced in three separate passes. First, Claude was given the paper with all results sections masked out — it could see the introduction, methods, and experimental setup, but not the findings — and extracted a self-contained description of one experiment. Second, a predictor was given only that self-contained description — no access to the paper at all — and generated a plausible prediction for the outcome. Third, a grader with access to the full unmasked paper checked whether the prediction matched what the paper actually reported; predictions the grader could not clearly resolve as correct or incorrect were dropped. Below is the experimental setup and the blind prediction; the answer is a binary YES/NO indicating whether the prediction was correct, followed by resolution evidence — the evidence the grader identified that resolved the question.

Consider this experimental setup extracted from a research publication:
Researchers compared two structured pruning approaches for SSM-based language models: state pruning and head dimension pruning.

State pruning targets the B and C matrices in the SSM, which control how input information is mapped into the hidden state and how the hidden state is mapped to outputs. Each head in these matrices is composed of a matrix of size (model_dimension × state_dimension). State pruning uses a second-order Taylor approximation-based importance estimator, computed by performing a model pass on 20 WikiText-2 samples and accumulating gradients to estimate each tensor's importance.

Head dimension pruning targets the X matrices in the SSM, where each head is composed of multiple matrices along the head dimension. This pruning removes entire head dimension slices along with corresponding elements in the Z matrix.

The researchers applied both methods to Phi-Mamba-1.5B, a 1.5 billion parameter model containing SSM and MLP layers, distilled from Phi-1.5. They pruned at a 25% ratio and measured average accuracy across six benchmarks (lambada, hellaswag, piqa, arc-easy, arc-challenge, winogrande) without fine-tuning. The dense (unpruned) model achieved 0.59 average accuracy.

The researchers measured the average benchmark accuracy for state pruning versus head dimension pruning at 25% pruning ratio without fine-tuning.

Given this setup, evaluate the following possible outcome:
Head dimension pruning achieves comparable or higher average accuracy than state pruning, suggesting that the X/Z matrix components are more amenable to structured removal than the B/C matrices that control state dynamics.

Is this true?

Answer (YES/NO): NO